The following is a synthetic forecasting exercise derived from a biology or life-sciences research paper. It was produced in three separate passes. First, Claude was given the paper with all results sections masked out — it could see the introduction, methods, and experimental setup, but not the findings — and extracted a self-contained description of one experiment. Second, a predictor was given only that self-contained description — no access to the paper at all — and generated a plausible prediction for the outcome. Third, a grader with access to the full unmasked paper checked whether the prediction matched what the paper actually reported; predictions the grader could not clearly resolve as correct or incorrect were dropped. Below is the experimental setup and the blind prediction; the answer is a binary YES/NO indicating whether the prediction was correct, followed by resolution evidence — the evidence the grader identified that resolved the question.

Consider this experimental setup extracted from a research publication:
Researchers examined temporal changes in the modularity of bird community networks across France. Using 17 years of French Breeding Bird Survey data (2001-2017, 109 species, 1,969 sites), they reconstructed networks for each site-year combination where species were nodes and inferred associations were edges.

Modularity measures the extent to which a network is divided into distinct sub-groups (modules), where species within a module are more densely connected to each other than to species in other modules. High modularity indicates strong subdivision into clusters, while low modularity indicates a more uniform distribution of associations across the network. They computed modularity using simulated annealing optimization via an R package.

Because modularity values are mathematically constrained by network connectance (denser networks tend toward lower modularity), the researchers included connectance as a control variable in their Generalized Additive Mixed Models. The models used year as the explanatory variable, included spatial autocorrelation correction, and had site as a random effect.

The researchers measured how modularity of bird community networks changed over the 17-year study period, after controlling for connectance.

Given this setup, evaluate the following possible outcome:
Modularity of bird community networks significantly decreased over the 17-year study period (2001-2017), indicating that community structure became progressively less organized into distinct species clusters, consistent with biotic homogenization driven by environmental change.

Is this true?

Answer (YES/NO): NO